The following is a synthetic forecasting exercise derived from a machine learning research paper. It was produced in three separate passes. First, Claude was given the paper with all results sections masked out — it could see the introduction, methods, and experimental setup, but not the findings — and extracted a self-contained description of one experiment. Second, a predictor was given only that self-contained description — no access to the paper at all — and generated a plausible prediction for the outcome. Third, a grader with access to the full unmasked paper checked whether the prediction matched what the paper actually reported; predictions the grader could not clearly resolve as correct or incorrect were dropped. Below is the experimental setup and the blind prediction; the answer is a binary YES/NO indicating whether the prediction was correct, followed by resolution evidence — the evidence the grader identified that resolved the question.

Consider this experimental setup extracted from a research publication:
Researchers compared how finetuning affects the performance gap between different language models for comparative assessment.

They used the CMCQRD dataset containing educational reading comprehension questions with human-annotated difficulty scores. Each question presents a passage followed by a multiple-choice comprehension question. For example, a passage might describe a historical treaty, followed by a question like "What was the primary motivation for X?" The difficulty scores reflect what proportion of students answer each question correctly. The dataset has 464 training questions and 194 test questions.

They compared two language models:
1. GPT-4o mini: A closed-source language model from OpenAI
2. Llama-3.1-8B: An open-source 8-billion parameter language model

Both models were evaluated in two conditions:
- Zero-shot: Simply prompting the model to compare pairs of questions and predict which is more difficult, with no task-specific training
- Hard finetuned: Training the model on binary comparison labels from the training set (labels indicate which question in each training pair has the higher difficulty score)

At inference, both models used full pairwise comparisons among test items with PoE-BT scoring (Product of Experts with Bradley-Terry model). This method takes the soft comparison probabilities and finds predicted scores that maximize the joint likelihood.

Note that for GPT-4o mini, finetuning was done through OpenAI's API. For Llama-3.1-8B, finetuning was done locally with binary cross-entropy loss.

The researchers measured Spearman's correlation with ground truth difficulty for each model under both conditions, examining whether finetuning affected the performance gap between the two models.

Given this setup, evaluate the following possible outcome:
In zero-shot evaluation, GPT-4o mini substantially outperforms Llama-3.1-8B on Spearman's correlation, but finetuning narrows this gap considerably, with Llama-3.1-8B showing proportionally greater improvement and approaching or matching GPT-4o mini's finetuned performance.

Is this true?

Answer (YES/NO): NO